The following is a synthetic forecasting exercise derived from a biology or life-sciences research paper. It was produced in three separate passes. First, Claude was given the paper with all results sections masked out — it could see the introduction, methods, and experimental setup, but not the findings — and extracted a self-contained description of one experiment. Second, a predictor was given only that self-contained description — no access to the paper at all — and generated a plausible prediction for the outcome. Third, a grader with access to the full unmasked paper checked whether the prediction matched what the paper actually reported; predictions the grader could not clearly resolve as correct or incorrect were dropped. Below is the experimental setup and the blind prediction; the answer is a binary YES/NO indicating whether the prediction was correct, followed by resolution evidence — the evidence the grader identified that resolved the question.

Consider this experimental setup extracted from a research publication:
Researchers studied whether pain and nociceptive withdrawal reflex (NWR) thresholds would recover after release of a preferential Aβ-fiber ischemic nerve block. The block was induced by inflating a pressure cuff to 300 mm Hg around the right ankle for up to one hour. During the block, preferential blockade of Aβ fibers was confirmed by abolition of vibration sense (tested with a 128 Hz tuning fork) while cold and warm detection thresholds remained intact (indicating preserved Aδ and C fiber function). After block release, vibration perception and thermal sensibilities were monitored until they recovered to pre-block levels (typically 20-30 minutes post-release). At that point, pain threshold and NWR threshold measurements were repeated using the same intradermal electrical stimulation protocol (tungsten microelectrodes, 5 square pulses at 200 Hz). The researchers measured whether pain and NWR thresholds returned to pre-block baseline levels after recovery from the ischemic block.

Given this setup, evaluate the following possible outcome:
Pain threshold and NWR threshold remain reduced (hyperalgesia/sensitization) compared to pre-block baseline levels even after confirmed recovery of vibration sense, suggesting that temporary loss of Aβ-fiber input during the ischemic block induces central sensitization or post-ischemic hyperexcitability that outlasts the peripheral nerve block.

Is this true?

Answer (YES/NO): NO